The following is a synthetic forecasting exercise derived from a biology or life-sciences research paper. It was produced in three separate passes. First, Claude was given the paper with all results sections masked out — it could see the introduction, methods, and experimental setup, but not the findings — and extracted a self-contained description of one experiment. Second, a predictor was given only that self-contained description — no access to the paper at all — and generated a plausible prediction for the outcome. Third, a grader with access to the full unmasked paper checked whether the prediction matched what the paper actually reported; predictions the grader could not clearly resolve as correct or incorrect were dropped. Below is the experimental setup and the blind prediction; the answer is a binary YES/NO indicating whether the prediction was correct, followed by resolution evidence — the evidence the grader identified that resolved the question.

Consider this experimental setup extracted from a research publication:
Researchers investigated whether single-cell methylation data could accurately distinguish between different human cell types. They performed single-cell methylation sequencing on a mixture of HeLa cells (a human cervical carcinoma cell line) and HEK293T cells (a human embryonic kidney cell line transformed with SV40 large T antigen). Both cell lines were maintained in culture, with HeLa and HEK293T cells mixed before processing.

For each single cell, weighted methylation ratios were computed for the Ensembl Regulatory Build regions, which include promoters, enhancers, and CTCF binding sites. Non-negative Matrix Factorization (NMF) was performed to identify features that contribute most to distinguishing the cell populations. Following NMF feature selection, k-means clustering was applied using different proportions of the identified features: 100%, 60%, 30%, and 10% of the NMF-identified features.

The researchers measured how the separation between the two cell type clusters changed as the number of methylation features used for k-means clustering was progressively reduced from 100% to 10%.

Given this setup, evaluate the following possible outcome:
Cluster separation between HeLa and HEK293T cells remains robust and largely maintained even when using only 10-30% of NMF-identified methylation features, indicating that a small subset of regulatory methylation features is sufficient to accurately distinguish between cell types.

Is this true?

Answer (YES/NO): NO